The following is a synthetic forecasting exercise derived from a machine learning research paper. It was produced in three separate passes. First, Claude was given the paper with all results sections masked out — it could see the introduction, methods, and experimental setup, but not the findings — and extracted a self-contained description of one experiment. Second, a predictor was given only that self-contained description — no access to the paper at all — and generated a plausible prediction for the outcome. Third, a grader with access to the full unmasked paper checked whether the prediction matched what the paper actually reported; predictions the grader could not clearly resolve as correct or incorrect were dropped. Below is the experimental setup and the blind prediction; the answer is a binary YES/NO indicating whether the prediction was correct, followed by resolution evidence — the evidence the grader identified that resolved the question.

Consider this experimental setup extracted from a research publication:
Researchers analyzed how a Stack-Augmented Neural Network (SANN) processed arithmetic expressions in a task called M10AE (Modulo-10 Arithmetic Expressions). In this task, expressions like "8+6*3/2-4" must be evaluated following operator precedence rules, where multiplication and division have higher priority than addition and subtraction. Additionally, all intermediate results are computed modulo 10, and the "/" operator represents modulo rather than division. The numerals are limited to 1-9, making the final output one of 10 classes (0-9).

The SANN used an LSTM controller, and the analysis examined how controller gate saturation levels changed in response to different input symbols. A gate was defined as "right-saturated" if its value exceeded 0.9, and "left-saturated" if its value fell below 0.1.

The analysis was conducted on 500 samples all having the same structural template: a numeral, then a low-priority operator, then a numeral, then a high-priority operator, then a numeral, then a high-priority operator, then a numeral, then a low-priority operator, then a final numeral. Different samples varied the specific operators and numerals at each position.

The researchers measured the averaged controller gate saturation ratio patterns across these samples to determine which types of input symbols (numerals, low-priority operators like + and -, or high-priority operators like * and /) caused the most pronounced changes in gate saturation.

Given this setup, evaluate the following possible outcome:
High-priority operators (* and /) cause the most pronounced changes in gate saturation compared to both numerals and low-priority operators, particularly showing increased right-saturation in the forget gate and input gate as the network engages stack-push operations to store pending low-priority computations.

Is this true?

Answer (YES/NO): NO